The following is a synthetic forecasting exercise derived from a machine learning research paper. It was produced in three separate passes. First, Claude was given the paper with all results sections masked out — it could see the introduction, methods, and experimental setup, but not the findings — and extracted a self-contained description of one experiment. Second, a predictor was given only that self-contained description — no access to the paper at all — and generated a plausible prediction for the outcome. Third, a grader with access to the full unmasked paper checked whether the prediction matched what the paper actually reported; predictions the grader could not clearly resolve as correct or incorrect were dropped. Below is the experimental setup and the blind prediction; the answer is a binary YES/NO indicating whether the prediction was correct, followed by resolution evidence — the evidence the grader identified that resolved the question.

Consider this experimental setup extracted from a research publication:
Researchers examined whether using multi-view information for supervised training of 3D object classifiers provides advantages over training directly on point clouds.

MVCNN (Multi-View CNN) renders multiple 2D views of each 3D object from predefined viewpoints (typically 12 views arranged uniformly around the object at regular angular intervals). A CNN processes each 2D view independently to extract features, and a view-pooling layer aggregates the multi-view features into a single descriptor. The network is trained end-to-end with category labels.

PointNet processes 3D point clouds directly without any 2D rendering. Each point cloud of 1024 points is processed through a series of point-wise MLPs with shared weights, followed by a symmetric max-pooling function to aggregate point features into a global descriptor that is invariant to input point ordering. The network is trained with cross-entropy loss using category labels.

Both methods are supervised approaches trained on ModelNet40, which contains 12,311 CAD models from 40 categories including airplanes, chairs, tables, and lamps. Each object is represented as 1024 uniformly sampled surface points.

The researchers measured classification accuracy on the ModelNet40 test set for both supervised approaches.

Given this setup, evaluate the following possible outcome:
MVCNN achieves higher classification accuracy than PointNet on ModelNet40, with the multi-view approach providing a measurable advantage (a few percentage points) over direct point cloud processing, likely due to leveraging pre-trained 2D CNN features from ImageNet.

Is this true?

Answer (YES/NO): NO